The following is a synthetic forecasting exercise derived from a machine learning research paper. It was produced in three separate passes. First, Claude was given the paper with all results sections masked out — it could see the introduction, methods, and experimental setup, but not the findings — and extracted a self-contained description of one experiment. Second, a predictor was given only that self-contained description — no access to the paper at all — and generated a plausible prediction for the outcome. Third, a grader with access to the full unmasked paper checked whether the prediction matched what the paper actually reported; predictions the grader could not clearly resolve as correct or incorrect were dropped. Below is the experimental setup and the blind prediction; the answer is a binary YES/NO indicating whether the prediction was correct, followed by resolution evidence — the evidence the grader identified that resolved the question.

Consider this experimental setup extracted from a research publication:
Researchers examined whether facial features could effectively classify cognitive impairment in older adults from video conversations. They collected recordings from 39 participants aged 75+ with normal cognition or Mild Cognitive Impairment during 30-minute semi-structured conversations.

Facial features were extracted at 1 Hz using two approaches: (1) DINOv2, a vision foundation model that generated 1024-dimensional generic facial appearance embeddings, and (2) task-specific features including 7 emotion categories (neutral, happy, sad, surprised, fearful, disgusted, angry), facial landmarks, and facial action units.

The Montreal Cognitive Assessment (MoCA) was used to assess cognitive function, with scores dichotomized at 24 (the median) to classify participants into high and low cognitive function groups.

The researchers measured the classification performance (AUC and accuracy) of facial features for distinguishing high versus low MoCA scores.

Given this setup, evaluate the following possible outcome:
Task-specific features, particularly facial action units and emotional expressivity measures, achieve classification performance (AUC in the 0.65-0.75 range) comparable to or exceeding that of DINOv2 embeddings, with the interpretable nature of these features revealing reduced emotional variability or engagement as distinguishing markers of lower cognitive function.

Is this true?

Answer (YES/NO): NO